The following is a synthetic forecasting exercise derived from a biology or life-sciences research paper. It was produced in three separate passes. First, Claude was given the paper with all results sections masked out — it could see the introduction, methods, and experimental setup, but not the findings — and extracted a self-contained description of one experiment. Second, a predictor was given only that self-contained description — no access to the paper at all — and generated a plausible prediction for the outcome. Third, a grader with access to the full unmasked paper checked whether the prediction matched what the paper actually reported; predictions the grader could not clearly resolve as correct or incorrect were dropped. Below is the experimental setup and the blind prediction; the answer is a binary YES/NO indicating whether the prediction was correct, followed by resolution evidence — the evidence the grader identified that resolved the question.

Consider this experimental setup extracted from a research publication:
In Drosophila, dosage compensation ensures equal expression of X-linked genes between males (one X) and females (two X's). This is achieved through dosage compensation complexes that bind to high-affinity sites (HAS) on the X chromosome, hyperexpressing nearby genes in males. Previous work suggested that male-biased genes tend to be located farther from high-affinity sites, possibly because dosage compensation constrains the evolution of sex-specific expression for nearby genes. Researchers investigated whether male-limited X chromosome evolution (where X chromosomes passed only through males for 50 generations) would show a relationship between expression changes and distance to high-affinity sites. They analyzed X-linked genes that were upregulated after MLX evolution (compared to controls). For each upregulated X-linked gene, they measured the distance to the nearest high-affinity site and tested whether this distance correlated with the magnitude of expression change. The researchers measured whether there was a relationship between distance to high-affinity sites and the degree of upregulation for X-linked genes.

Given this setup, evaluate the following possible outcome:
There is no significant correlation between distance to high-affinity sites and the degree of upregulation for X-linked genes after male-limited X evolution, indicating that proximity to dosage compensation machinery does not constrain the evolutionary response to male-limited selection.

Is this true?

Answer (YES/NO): NO